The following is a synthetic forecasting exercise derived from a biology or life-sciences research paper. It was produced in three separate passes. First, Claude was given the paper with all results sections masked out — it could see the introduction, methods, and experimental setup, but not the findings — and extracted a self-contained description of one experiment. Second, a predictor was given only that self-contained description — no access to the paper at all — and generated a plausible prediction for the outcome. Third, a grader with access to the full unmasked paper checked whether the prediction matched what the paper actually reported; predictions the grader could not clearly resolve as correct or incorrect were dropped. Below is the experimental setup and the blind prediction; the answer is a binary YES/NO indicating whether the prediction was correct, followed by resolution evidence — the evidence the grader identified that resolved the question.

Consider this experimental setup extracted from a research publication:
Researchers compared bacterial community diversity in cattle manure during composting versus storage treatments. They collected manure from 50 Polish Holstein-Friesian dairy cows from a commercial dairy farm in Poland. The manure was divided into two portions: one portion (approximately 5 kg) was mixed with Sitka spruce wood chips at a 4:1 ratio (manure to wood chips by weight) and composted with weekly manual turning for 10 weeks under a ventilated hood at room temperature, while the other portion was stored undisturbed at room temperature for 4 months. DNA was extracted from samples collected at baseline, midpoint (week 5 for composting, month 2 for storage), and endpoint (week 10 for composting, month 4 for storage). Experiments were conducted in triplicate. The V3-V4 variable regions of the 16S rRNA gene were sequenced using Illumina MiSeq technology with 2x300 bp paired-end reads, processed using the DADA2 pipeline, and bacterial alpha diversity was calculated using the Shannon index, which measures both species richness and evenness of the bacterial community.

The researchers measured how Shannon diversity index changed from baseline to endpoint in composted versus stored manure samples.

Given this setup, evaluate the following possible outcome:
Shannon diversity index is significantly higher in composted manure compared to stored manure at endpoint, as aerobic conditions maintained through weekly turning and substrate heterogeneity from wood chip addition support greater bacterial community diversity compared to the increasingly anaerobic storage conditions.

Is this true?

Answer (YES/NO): NO